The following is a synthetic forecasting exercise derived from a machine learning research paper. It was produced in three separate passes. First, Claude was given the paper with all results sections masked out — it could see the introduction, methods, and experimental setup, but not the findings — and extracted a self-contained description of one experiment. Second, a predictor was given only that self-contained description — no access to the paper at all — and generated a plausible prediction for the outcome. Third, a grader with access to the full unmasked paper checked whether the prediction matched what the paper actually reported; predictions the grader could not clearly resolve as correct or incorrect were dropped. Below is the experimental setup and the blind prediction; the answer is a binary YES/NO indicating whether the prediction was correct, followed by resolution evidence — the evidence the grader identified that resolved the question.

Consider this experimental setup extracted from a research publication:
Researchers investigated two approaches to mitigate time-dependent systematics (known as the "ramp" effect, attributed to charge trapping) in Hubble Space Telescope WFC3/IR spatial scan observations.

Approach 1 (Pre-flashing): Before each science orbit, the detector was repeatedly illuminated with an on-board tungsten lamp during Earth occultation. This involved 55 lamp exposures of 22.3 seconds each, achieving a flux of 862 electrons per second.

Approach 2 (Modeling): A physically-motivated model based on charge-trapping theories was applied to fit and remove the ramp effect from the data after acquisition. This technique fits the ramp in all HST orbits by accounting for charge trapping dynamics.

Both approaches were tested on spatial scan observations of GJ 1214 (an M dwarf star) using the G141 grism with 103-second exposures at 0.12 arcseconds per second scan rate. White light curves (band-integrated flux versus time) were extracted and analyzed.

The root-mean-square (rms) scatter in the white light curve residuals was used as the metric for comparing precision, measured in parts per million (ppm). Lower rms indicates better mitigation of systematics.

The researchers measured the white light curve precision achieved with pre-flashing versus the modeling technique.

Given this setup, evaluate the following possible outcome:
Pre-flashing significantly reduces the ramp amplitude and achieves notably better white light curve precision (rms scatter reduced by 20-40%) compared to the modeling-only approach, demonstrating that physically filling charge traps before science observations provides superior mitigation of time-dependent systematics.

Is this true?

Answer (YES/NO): NO